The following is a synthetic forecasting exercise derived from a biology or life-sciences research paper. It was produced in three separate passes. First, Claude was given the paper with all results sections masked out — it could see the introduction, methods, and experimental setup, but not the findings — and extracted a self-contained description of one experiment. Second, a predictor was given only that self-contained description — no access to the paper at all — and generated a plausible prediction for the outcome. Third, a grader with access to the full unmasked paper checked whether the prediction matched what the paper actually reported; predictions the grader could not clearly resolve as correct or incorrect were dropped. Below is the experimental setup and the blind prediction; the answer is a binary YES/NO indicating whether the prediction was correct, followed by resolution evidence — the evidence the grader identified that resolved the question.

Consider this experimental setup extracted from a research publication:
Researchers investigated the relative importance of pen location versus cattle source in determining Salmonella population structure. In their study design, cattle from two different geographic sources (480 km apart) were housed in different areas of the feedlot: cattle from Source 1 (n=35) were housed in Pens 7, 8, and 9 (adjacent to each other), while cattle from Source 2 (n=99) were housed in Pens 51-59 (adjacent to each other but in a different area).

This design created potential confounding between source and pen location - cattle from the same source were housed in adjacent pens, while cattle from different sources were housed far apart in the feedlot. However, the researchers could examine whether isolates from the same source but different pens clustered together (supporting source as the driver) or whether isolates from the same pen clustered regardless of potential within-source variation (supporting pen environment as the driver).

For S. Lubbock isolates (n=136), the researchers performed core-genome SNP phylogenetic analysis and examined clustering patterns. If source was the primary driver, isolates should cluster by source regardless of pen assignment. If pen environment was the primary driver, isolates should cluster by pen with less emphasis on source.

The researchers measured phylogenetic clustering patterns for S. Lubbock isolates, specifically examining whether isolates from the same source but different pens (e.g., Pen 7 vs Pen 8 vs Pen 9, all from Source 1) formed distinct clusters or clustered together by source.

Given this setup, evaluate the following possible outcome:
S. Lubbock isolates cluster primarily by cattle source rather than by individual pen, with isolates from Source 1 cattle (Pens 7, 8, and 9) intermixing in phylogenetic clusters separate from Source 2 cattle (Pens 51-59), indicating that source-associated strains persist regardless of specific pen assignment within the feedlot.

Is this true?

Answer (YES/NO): NO